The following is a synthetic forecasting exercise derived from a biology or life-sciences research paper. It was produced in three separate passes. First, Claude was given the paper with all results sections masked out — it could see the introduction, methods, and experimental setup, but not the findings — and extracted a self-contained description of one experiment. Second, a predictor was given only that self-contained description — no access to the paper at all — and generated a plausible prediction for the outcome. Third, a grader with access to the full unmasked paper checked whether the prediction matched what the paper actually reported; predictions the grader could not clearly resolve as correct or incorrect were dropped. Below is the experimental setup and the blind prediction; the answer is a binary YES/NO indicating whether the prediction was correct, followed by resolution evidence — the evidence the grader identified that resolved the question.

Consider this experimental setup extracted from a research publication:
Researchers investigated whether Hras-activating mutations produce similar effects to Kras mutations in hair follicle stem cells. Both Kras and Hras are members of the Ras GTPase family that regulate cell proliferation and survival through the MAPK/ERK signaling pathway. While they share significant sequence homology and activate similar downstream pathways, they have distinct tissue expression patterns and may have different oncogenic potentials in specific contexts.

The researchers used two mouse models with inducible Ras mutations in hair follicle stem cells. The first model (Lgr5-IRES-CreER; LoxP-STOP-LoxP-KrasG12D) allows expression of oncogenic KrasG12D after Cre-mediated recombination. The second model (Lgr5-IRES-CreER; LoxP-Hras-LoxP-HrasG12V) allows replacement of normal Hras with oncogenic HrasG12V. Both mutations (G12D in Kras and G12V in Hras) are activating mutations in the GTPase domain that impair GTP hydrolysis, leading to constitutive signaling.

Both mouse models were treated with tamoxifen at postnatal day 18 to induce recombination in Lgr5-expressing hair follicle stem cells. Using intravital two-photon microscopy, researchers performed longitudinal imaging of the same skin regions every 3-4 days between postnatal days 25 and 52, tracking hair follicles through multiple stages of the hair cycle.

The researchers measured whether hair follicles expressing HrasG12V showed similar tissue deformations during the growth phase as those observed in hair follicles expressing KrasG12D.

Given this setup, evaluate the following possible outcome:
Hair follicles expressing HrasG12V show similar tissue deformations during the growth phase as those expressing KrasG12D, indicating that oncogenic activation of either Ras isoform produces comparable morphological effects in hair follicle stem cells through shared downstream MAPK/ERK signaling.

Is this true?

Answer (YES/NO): NO